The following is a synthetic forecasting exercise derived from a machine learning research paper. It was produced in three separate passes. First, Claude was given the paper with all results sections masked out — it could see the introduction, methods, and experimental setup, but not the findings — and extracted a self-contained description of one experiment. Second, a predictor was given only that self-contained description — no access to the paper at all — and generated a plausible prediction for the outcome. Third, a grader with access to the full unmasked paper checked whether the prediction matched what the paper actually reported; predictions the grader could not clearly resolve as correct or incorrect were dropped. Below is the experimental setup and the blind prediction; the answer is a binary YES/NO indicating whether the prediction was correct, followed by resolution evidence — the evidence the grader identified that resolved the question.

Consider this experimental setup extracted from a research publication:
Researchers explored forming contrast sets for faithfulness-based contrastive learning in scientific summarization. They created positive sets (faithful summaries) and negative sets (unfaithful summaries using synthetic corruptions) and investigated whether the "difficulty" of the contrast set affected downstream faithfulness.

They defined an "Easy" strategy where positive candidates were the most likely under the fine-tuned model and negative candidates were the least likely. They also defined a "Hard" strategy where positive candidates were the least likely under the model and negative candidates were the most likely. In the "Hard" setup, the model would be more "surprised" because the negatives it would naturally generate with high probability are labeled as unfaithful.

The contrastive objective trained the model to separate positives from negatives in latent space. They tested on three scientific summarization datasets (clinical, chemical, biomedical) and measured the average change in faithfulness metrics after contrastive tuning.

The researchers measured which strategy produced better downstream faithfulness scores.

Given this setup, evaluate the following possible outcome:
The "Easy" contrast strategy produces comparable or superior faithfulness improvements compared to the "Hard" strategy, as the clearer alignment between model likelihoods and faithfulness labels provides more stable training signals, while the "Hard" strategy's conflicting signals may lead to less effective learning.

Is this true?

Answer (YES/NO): NO